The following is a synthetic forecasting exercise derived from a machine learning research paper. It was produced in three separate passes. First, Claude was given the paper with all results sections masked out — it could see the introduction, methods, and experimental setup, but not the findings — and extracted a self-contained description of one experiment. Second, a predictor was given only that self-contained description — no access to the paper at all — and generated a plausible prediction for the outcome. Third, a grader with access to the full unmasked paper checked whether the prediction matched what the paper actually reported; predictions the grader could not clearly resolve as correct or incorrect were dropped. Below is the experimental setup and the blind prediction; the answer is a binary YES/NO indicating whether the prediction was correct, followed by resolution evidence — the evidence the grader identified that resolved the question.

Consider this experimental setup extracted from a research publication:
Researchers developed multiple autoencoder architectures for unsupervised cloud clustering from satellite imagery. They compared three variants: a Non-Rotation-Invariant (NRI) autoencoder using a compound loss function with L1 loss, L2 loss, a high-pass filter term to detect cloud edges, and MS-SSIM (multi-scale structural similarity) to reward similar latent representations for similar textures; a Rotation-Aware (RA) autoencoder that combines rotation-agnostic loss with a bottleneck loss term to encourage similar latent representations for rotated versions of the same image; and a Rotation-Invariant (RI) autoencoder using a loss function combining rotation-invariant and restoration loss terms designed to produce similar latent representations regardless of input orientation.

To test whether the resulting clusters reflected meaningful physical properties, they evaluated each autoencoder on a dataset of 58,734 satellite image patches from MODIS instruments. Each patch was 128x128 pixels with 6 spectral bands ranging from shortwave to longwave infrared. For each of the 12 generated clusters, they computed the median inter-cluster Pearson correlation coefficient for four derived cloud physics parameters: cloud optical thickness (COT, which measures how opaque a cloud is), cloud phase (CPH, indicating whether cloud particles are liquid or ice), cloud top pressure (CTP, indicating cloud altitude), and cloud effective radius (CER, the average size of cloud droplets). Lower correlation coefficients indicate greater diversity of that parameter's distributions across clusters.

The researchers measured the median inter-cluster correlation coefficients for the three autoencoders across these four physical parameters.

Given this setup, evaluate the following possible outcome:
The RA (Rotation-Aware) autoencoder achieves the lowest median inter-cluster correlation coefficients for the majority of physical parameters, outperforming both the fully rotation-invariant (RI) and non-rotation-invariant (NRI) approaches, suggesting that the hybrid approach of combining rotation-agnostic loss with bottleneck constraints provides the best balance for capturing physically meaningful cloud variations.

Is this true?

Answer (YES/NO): NO